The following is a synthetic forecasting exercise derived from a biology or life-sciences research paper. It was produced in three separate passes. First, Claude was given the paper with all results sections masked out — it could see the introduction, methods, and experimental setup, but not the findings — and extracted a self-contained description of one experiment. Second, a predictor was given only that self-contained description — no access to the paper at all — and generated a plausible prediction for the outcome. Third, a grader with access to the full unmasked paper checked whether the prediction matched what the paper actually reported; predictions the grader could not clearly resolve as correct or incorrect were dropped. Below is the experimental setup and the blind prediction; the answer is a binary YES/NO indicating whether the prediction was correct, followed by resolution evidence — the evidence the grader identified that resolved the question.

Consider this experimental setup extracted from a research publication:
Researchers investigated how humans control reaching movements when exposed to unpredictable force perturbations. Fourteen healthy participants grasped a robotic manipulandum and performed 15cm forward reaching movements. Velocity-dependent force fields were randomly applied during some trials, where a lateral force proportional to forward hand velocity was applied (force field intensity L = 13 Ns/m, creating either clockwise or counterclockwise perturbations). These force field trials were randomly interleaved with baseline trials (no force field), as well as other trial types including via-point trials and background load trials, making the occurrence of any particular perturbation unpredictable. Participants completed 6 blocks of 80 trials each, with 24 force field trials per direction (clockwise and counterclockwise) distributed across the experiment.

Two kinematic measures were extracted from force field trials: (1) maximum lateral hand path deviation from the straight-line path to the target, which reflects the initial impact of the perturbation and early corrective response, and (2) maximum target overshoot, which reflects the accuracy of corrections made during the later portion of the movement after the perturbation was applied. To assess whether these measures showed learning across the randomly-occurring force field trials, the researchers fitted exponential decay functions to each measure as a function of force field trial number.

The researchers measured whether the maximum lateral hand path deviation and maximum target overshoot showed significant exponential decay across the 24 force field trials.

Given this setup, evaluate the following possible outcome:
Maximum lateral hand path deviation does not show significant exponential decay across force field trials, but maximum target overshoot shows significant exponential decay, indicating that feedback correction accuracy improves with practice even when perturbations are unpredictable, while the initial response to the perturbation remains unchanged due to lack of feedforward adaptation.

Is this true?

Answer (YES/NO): YES